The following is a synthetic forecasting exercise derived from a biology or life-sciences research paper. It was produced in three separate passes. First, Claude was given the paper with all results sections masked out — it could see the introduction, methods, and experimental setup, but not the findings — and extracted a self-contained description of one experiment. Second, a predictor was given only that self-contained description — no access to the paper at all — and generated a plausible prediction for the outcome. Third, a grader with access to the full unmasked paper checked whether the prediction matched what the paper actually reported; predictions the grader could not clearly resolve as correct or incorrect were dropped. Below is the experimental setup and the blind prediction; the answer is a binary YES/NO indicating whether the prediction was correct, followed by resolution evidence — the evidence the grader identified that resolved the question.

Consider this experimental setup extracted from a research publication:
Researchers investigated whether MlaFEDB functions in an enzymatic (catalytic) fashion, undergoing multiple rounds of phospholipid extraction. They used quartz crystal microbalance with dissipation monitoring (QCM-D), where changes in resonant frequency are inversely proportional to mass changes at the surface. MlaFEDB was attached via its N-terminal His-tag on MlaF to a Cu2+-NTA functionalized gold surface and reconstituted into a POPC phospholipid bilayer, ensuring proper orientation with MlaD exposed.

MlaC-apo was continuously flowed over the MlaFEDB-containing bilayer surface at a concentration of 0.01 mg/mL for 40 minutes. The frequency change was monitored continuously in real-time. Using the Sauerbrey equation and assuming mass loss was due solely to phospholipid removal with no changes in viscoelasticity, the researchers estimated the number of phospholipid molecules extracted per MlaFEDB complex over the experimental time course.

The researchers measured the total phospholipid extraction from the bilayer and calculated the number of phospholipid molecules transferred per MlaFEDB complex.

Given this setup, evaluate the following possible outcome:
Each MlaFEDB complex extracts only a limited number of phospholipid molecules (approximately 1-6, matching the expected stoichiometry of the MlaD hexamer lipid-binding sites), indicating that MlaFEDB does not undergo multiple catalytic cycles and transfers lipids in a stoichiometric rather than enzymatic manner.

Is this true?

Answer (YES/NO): NO